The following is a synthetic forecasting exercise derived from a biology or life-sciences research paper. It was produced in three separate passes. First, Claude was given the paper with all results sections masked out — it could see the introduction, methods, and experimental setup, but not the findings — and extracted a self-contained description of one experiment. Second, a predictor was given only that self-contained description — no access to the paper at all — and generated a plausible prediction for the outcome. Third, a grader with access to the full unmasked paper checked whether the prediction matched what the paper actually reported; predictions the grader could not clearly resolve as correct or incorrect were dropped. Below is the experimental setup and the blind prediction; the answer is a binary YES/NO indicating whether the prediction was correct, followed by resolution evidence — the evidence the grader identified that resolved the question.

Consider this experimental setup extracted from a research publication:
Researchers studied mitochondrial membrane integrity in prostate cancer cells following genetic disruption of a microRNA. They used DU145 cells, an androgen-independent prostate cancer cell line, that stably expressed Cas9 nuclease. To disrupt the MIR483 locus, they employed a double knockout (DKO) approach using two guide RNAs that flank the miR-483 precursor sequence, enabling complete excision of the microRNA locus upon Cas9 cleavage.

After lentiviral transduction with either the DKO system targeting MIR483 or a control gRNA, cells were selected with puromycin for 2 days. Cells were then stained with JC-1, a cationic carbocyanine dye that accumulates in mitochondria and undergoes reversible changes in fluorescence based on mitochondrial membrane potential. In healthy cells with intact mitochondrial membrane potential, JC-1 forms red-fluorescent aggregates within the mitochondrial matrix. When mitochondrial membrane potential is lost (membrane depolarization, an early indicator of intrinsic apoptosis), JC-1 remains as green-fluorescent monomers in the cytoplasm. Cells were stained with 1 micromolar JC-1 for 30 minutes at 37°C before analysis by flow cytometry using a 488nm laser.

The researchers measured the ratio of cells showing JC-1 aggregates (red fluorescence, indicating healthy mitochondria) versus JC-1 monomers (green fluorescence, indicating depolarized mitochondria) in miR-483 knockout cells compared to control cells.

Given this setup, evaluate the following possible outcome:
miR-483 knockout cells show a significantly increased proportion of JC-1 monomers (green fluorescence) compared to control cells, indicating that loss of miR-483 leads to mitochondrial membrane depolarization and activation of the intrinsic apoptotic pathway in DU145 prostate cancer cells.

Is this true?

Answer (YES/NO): YES